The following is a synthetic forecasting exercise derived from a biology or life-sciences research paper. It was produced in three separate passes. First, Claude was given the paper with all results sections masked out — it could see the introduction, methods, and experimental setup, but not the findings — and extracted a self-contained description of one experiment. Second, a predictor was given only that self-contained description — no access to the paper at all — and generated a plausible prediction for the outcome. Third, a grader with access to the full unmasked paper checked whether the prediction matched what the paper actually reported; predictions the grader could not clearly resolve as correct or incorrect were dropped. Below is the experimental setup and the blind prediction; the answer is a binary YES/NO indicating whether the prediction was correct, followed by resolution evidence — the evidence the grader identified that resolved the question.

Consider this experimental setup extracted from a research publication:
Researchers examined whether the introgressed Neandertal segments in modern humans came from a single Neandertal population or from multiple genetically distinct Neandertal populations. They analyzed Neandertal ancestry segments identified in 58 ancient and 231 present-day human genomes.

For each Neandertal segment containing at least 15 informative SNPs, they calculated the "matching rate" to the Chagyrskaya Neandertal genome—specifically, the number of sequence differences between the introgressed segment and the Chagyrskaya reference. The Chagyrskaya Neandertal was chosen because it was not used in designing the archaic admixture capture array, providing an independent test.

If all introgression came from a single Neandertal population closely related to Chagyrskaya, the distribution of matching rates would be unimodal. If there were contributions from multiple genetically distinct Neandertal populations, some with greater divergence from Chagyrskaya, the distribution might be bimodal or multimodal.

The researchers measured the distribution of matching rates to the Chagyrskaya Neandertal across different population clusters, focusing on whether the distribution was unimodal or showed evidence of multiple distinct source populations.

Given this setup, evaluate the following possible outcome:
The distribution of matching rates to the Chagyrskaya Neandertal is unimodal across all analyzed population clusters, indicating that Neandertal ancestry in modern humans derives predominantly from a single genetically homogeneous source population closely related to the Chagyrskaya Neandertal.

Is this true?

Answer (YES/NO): NO